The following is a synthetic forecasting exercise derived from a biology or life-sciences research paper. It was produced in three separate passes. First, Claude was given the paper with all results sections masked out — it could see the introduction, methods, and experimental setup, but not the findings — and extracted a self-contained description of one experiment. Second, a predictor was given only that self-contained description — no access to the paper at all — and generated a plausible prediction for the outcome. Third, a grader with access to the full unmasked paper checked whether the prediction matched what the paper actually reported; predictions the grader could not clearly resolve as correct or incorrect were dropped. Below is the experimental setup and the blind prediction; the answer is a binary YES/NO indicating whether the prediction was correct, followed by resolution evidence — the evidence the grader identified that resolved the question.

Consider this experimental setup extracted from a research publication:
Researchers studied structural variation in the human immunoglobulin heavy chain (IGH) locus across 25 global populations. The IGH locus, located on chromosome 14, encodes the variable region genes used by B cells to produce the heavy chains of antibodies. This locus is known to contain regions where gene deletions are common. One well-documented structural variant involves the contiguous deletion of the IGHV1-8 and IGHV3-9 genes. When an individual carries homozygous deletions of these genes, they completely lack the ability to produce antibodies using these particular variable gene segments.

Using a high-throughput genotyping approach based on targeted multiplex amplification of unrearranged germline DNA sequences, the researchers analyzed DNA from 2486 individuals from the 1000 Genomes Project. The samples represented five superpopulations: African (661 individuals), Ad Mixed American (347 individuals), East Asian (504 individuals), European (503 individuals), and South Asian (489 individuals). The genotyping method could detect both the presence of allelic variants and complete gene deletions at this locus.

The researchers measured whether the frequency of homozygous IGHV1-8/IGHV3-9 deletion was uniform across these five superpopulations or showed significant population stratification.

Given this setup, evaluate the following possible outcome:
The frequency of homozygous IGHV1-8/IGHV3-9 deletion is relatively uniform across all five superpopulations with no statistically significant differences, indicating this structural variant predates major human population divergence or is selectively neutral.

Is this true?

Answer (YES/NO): NO